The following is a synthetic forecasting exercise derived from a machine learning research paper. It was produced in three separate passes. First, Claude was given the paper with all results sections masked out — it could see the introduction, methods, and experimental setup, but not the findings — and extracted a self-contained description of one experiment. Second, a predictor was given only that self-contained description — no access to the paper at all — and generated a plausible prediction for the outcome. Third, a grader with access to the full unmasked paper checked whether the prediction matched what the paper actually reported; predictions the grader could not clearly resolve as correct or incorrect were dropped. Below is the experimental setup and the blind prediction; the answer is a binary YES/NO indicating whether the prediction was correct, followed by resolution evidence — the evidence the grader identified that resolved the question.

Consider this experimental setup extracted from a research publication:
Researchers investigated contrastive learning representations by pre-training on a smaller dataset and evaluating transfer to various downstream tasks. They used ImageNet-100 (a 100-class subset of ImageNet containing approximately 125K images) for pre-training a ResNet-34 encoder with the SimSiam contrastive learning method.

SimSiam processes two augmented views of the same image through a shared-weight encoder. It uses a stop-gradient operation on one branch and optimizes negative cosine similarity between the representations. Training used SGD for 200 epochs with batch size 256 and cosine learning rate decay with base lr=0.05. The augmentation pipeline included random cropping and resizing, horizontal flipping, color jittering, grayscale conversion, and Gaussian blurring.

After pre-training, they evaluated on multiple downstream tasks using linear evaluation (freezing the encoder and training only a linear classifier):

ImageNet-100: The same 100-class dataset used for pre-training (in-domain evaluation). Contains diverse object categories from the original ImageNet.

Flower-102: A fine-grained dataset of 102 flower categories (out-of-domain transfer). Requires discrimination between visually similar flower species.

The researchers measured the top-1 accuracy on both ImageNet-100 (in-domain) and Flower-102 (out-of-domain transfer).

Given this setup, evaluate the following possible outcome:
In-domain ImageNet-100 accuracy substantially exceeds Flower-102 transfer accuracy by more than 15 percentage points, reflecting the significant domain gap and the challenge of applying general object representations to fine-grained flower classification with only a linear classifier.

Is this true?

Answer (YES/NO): NO